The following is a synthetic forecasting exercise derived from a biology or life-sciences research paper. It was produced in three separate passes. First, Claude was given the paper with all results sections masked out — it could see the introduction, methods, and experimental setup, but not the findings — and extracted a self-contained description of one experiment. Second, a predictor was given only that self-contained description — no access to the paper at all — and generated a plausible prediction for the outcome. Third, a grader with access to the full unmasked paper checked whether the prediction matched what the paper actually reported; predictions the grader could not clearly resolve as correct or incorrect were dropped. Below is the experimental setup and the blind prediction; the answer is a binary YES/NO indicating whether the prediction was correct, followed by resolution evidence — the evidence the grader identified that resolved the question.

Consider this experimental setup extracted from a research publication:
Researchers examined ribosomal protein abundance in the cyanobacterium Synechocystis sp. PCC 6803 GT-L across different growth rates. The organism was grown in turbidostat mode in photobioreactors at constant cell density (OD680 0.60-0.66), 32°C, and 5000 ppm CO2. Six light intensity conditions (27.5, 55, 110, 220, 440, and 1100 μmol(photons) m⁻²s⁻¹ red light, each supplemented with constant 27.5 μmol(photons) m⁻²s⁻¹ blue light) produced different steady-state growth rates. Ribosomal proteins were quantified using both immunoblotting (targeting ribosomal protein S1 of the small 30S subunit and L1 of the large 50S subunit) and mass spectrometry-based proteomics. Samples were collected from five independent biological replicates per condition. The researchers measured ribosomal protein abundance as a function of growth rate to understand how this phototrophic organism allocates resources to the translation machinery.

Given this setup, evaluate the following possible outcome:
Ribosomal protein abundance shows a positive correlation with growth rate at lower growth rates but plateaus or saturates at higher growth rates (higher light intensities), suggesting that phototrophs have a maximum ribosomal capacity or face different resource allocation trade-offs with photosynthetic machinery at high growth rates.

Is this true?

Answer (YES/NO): NO